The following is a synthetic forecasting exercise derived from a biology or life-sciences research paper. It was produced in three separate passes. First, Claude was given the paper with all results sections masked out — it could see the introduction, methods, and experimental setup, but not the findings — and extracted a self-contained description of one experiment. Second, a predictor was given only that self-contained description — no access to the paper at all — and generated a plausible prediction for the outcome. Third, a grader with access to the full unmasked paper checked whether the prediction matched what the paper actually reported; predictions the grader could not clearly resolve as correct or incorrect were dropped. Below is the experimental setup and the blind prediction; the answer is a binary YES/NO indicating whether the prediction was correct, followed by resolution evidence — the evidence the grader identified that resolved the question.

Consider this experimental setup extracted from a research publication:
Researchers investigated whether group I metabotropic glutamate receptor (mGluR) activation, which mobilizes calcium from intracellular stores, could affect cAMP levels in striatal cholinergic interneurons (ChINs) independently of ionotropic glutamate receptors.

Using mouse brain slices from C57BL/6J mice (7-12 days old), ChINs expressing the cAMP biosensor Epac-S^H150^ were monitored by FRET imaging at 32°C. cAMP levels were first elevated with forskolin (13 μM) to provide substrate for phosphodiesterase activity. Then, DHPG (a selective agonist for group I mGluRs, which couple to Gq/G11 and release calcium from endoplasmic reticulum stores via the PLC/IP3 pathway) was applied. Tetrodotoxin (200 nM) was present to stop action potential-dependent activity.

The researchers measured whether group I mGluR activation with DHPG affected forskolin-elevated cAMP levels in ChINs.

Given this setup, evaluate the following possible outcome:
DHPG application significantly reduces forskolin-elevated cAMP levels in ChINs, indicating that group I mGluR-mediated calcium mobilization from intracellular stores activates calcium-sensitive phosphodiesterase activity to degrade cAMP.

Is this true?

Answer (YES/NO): YES